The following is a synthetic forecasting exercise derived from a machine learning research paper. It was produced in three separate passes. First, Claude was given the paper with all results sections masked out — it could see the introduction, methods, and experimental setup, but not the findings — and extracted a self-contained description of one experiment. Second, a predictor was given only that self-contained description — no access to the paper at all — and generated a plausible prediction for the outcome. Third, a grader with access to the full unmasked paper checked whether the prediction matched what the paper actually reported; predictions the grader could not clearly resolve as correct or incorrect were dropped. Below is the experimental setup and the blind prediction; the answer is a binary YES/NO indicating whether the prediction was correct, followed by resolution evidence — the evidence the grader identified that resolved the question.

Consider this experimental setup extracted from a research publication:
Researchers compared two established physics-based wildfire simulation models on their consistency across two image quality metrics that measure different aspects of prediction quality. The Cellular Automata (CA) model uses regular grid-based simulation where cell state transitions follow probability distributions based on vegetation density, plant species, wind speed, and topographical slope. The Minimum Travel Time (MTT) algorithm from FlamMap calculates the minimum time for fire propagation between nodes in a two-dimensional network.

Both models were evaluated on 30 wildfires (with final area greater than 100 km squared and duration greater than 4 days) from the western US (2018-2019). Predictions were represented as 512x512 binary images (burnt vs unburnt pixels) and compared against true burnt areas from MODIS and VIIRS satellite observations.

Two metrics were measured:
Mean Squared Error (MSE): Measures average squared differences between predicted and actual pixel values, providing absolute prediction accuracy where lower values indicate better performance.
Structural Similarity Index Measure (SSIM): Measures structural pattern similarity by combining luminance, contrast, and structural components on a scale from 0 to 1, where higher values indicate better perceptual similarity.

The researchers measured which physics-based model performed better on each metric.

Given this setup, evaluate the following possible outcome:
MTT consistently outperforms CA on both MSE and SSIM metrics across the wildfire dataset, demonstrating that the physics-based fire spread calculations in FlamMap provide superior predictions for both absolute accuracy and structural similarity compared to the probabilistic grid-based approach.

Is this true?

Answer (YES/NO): YES